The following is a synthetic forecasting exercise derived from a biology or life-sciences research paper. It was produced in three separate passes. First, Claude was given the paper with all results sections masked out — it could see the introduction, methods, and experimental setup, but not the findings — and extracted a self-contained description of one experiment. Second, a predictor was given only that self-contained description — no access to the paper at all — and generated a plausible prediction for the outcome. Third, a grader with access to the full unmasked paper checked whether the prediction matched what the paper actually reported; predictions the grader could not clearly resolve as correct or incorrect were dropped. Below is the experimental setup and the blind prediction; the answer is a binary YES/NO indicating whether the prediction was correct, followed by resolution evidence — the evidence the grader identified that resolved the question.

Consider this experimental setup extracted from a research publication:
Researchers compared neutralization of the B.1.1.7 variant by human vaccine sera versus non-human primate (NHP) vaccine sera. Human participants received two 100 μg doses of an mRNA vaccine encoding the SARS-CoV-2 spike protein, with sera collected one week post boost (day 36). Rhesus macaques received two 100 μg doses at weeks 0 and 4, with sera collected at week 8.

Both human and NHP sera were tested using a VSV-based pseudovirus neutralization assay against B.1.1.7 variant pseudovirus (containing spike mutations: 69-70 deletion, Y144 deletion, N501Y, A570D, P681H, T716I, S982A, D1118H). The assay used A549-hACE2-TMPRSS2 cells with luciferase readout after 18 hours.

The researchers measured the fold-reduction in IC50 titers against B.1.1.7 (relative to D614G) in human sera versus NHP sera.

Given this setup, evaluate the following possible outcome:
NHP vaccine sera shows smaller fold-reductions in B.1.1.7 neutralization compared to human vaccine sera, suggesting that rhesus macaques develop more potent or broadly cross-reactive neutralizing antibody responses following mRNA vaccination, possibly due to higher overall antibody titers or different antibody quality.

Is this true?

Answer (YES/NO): NO